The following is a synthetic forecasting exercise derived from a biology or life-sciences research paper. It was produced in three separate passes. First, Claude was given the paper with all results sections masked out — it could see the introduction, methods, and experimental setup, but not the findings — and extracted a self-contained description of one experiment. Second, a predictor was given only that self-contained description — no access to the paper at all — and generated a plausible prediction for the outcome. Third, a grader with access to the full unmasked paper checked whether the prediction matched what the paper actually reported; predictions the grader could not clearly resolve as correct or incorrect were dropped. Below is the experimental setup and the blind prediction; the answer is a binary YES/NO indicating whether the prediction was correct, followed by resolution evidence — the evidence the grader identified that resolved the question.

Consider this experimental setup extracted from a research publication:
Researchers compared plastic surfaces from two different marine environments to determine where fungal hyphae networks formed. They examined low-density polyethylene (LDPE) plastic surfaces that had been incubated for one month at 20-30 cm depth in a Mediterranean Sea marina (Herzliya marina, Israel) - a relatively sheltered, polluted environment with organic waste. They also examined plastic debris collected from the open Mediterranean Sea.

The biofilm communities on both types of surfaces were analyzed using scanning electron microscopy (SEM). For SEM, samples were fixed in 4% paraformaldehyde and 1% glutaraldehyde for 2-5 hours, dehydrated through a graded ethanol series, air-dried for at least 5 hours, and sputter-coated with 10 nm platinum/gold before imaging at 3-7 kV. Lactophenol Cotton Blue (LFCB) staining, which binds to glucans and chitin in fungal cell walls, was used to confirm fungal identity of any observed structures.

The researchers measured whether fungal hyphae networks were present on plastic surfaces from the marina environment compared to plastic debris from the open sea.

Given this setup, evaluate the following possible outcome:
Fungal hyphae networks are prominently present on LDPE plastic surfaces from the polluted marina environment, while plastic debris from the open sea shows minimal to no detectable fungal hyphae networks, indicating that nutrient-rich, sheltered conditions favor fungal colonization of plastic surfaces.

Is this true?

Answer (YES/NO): YES